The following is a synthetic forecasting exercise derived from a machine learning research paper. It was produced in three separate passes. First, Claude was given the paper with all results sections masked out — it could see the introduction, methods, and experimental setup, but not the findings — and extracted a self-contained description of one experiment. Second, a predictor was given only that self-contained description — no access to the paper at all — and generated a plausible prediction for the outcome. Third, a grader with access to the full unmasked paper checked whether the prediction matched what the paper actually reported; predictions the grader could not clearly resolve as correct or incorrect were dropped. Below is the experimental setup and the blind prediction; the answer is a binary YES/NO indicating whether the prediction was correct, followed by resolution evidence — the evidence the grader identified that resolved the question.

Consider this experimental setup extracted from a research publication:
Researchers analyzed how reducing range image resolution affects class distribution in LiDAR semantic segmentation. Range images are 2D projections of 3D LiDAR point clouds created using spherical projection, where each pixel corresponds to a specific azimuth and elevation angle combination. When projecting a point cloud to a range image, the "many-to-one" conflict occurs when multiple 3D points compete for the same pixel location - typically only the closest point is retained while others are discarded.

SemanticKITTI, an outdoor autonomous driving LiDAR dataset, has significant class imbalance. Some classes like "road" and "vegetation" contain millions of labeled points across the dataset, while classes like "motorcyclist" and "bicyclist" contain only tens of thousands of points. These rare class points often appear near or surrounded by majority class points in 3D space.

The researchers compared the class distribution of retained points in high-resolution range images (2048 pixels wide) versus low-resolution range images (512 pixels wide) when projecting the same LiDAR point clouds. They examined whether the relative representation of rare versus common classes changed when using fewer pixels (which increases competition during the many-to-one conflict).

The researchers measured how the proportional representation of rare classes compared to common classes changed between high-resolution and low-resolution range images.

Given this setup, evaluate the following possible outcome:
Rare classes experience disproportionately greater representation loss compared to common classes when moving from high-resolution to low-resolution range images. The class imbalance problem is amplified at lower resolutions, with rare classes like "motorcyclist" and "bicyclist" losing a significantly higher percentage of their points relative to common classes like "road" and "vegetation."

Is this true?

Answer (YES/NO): YES